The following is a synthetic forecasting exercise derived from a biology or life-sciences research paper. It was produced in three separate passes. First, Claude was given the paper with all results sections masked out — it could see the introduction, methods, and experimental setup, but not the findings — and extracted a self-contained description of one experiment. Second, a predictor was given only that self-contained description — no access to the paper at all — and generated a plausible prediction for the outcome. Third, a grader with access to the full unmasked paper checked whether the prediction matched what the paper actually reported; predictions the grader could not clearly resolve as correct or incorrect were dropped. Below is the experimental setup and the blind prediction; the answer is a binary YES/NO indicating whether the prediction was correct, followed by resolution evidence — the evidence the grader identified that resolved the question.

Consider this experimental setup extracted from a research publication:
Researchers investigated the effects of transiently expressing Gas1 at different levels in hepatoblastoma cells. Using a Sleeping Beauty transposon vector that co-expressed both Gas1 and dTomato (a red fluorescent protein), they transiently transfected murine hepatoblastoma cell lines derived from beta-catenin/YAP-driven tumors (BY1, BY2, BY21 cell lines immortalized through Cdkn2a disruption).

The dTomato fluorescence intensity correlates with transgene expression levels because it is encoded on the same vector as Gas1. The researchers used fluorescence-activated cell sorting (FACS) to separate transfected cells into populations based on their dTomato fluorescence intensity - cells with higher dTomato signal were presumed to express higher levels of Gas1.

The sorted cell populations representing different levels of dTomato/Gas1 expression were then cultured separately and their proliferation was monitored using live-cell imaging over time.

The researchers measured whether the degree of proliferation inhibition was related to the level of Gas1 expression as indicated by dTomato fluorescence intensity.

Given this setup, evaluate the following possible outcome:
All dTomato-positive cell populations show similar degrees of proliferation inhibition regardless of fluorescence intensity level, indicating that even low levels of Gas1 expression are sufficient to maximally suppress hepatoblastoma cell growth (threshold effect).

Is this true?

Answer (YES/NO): NO